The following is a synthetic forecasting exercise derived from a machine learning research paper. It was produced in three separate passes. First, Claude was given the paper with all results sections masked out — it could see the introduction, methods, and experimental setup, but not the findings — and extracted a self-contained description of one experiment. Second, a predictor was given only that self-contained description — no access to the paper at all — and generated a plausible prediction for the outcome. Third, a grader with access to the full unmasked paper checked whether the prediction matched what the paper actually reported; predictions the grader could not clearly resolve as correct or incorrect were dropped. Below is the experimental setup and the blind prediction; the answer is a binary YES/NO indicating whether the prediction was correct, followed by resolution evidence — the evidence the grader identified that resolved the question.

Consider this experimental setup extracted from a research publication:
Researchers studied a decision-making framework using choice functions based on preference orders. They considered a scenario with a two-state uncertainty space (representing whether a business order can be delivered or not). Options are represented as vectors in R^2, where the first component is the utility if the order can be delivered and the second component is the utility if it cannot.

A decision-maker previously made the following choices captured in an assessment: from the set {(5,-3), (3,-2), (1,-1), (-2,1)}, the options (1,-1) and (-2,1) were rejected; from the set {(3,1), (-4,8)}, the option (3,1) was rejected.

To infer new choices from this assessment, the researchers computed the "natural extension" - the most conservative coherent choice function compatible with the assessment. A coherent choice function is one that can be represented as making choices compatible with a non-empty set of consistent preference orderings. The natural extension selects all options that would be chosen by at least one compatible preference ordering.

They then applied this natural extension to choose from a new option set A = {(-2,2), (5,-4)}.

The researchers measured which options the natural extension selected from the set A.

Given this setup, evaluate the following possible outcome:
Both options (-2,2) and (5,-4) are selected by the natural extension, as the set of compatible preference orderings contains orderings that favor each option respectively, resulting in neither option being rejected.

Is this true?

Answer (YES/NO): YES